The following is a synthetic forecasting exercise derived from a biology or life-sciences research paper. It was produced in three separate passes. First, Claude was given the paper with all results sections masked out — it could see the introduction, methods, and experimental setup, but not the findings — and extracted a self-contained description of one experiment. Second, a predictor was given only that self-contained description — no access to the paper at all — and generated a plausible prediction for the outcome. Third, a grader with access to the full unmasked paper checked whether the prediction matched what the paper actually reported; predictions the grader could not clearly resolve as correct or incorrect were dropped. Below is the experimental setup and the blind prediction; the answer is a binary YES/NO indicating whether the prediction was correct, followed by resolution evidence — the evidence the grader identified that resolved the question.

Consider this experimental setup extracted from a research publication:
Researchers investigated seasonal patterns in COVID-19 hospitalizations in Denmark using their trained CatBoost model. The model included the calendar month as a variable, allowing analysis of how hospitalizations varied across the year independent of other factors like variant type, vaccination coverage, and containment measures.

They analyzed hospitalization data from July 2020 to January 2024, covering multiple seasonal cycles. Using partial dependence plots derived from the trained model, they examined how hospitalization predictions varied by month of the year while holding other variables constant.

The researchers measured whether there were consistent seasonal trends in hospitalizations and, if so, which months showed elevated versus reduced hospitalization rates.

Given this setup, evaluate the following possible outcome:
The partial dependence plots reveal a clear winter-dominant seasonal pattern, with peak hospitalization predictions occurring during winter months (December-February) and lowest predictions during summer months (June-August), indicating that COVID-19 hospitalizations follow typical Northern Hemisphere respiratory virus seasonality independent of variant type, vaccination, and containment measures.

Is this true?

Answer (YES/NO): YES